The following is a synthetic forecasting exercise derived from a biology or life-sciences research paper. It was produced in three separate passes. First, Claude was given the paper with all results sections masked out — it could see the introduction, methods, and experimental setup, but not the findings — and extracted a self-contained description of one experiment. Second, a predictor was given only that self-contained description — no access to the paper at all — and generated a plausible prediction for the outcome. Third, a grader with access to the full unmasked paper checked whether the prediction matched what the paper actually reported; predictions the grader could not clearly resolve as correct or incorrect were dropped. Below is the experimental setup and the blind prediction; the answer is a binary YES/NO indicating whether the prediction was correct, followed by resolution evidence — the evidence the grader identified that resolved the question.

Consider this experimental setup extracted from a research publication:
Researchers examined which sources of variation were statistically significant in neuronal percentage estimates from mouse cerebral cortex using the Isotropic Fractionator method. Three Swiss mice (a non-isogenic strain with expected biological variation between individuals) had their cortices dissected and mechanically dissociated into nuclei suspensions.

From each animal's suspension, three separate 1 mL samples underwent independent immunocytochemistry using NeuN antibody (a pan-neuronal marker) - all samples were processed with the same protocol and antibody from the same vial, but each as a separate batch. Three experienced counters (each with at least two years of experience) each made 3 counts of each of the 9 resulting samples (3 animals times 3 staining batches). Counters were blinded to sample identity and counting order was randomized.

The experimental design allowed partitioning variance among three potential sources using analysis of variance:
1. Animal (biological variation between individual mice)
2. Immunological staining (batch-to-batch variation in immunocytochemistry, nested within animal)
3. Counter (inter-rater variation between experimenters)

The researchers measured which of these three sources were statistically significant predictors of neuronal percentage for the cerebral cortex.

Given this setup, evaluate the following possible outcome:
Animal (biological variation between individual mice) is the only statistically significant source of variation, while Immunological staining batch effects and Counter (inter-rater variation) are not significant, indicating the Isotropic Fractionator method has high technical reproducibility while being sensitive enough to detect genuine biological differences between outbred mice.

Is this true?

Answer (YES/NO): NO